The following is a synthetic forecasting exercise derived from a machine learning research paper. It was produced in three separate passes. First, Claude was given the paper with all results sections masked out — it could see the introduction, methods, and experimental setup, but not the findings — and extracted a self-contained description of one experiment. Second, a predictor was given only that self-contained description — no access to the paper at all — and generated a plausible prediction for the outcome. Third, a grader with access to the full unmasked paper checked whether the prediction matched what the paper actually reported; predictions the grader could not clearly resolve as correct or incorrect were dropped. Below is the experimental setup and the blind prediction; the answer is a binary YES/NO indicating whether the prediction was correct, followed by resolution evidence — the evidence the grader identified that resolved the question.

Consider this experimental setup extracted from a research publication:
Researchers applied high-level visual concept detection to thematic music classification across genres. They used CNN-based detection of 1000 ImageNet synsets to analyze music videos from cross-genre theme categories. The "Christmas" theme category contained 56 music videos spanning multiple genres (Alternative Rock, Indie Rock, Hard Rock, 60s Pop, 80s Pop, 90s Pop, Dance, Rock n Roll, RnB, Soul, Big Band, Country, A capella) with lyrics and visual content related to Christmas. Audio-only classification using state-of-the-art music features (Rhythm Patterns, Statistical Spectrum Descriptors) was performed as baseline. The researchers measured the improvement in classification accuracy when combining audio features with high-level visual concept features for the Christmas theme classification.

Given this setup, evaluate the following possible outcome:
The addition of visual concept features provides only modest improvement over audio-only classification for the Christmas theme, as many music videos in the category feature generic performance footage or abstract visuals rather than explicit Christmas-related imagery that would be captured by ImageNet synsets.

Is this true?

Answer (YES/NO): NO